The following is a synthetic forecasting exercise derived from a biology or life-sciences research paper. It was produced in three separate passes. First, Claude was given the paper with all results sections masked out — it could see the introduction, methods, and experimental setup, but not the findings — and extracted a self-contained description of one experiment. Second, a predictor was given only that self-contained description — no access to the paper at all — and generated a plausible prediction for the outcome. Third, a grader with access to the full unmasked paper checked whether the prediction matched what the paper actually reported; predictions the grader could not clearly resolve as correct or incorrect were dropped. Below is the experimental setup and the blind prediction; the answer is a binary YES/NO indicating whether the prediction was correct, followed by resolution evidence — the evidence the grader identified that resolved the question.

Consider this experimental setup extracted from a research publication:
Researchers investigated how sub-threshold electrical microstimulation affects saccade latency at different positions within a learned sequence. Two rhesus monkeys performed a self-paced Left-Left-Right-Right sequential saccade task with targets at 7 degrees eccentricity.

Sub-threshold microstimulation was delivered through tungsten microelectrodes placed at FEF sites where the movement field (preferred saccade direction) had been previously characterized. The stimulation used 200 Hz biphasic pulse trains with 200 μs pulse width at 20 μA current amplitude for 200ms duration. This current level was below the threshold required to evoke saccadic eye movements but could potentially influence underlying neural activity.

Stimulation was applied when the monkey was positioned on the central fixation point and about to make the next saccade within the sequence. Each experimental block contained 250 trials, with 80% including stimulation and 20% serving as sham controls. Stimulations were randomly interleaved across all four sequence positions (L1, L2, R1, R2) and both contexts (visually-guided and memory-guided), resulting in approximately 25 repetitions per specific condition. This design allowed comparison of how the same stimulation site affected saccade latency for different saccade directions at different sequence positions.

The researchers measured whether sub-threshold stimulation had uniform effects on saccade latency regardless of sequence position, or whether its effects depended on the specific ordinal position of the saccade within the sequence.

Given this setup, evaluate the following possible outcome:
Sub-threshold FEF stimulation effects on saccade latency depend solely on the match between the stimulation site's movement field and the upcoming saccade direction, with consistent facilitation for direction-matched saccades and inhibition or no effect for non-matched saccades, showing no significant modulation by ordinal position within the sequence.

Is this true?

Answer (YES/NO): NO